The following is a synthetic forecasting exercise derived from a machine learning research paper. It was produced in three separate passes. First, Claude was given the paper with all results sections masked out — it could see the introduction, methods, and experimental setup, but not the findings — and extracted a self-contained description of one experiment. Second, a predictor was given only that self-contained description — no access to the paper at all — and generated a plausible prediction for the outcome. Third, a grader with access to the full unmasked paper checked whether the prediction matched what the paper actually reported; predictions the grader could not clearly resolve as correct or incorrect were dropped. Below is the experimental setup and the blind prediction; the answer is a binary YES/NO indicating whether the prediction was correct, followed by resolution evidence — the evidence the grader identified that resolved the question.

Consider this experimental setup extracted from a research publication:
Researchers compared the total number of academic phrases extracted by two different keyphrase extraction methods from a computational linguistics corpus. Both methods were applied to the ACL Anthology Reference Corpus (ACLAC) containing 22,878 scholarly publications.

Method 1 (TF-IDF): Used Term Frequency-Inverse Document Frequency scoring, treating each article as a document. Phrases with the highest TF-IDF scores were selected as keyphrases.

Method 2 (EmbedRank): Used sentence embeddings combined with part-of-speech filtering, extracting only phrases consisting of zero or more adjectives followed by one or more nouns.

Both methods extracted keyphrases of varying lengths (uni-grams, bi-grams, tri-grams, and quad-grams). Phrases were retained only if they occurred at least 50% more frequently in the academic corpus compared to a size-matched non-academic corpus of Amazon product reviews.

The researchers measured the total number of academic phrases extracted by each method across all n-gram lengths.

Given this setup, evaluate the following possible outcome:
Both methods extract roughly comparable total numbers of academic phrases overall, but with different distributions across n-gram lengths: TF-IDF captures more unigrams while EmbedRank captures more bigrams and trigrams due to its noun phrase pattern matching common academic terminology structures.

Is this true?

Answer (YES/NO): NO